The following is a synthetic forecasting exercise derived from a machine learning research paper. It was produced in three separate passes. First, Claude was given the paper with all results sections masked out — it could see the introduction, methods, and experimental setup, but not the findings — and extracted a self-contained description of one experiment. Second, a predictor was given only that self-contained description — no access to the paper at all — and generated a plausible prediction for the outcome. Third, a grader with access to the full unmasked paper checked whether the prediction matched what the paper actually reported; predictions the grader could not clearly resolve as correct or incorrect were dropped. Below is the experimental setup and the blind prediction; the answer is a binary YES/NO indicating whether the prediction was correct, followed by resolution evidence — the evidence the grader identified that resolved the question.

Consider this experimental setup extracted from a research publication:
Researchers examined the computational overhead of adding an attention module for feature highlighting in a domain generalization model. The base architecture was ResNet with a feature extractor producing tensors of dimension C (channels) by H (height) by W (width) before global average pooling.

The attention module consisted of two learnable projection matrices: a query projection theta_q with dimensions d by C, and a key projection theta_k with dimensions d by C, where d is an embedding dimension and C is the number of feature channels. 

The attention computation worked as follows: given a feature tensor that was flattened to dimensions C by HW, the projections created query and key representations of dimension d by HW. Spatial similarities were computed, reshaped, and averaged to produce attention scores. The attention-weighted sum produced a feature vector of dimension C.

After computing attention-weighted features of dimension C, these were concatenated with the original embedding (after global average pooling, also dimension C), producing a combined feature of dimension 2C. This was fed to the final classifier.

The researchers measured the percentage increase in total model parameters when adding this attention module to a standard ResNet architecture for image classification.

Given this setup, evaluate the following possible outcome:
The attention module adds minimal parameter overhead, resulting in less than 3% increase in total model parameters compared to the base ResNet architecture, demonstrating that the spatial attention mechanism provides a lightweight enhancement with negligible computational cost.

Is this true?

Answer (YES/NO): YES